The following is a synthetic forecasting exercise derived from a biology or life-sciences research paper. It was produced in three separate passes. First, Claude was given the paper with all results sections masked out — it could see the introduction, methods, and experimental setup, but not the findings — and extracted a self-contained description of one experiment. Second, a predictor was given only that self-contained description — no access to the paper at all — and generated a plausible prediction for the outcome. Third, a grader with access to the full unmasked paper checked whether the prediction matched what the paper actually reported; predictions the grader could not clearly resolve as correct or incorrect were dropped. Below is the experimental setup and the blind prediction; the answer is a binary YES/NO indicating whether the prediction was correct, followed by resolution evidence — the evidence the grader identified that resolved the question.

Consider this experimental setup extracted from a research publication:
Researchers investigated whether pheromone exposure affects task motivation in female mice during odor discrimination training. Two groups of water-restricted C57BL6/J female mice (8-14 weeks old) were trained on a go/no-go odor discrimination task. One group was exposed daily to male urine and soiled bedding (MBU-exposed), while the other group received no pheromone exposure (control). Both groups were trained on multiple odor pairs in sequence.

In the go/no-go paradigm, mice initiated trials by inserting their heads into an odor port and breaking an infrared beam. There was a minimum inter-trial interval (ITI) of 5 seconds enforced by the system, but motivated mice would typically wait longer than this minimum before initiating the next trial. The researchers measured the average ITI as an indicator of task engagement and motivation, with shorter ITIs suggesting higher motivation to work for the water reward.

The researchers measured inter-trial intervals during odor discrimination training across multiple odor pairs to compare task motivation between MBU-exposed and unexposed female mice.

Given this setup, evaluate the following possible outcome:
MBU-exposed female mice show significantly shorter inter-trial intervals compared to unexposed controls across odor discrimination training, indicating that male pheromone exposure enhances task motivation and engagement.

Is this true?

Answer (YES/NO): NO